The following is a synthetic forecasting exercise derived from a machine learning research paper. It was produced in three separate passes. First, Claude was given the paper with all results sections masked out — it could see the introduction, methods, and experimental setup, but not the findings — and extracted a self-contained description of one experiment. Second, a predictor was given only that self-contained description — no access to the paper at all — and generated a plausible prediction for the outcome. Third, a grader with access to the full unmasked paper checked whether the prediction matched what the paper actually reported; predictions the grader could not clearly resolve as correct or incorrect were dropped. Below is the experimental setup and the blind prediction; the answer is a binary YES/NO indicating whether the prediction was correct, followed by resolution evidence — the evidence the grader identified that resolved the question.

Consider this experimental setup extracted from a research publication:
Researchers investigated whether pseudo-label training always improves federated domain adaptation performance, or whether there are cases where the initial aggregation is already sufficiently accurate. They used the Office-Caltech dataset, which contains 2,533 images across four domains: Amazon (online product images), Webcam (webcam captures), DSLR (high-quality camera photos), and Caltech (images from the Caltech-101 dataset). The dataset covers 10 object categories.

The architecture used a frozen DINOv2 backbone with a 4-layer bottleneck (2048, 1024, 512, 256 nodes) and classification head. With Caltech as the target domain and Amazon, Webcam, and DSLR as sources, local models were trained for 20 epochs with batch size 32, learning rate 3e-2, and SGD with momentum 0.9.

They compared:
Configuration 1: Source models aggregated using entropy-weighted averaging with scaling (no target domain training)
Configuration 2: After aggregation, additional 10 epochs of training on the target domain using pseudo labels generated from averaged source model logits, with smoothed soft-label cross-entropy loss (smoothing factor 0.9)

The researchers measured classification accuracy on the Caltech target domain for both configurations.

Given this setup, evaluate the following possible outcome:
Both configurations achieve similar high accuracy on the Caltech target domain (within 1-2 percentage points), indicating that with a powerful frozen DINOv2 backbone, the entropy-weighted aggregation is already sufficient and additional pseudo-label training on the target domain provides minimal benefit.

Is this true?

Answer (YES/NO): YES